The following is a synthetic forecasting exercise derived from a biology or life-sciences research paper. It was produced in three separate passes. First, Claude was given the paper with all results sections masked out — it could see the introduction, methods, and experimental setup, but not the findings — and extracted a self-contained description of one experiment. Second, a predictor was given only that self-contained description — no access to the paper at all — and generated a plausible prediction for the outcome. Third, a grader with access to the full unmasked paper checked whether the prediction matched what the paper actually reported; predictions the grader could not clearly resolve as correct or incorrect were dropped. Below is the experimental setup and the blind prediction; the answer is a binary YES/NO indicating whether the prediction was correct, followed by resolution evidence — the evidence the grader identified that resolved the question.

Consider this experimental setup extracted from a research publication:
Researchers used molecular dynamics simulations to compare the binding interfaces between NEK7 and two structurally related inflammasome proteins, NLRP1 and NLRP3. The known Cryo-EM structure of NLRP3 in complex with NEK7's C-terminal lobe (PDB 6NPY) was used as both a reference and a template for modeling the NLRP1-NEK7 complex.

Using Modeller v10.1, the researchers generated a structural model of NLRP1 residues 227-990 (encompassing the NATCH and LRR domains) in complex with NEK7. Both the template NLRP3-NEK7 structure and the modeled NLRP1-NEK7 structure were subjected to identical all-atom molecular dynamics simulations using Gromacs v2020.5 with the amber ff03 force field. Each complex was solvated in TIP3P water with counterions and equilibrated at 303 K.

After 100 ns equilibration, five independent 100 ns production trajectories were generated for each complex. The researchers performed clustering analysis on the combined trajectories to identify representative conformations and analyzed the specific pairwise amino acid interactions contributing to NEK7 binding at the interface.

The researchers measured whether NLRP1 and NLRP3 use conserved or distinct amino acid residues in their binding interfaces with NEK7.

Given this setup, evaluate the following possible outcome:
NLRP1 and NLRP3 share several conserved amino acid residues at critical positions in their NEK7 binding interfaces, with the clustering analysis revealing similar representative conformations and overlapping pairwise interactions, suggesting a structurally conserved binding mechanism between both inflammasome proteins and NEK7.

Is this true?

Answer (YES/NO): YES